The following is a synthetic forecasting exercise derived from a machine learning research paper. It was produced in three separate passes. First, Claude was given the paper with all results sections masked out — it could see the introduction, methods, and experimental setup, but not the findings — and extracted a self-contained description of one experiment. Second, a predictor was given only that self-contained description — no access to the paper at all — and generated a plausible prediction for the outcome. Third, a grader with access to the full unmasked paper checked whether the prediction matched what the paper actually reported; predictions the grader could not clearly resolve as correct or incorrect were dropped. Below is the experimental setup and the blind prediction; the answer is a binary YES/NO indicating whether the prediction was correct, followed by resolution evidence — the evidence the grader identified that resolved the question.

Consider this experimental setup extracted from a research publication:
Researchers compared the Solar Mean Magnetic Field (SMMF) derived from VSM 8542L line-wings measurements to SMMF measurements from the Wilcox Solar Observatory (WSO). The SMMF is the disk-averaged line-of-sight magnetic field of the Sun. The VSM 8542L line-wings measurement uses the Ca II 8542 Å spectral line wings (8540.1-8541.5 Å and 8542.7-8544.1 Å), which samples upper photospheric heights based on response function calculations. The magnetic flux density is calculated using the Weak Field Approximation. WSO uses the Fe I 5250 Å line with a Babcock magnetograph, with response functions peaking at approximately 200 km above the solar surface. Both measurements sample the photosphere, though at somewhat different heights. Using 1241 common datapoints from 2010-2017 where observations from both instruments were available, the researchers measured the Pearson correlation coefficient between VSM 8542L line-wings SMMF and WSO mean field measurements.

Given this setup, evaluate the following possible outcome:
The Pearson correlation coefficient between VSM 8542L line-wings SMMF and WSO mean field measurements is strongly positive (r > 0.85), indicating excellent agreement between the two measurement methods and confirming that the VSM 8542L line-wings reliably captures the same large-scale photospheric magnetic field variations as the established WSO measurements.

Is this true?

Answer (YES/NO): YES